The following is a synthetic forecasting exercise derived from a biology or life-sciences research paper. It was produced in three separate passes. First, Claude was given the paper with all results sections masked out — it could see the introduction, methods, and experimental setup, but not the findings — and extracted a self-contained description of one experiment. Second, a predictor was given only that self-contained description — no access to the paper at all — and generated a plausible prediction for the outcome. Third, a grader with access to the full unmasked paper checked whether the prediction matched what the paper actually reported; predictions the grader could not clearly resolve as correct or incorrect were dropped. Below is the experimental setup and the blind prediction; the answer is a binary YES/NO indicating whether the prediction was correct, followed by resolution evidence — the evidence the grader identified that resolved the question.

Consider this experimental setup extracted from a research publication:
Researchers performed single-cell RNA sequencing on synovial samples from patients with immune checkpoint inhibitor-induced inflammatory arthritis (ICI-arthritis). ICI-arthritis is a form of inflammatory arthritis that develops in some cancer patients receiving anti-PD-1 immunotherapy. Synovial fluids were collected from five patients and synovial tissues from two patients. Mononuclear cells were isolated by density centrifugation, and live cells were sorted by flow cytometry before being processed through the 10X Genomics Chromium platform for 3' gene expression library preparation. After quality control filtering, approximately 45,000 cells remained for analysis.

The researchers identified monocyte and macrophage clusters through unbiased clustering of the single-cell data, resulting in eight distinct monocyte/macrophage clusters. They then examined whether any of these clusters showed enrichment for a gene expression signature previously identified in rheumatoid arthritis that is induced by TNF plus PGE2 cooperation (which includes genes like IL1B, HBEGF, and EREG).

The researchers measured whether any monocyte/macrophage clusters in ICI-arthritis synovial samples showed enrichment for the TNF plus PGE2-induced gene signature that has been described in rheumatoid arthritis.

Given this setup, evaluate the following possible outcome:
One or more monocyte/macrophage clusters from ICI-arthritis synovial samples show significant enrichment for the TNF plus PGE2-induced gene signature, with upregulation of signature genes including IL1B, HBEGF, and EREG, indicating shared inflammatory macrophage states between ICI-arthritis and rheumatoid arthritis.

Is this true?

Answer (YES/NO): YES